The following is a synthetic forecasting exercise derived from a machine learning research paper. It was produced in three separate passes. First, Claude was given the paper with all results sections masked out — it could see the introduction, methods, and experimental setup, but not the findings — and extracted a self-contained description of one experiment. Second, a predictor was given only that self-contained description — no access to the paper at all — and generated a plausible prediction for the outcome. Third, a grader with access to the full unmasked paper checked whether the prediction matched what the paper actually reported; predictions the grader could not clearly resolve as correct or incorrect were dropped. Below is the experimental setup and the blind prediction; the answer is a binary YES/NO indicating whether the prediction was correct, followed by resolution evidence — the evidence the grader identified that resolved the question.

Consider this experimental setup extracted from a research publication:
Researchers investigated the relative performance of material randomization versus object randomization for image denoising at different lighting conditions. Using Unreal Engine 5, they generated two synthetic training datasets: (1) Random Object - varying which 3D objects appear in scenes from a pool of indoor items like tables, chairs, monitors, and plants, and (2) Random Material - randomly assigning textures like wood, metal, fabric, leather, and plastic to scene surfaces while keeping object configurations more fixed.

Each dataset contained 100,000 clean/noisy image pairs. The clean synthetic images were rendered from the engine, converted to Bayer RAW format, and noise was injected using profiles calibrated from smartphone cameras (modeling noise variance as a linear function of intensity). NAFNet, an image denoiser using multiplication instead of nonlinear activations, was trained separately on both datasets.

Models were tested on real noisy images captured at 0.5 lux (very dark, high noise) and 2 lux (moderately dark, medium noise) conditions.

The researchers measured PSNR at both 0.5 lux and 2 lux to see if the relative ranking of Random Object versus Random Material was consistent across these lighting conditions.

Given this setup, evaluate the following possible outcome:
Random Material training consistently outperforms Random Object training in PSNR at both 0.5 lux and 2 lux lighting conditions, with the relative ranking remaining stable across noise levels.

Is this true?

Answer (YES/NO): NO